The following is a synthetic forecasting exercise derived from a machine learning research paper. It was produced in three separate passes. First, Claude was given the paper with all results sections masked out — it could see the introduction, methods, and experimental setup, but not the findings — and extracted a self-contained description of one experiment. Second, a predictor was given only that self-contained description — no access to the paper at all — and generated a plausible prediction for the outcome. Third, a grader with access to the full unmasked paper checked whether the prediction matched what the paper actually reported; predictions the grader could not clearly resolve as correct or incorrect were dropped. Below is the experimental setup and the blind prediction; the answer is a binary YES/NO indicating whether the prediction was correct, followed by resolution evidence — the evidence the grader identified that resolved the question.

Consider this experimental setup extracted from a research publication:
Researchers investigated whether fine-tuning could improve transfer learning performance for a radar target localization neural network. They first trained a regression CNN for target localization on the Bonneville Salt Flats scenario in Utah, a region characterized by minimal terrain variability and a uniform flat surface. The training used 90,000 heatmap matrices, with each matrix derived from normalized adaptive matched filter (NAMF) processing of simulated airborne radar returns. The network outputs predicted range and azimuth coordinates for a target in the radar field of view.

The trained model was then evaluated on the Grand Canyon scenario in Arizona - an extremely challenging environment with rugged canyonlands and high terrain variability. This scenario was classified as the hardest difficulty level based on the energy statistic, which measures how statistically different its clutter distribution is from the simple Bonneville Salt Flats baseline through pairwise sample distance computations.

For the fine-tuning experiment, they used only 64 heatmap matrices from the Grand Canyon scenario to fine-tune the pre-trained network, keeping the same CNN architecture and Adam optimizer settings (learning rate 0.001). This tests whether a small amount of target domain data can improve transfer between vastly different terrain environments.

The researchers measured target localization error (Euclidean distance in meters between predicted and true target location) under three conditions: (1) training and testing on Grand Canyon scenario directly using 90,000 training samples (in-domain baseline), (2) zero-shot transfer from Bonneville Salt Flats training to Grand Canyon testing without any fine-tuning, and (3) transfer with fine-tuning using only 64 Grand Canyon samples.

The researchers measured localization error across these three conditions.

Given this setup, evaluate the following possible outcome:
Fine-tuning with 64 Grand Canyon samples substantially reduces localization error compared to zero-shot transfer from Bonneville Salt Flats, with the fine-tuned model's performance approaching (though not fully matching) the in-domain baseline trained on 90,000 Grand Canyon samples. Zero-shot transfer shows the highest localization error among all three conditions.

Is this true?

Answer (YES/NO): YES